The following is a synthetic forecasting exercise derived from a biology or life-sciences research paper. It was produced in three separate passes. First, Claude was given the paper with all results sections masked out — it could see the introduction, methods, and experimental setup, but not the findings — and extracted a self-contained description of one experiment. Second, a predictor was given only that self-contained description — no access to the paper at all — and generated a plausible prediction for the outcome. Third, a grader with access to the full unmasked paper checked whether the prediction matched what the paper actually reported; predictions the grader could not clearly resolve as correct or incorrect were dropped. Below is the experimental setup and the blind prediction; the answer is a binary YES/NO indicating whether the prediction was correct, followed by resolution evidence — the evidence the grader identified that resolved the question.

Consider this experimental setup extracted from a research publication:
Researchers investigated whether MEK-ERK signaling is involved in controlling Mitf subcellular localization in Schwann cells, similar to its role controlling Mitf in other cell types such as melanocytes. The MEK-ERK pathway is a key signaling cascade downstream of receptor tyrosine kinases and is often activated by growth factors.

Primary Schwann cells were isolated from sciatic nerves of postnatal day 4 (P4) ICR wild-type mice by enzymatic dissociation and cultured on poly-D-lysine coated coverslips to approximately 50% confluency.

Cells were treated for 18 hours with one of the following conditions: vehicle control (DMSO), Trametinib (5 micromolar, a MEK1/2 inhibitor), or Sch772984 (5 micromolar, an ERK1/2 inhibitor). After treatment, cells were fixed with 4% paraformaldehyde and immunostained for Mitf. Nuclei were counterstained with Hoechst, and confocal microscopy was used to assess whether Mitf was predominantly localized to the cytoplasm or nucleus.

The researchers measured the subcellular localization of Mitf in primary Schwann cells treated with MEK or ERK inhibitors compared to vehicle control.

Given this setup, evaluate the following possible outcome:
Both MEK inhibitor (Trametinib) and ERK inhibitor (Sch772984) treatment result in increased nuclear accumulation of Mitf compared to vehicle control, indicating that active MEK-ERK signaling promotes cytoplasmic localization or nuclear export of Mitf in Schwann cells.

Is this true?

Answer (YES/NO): NO